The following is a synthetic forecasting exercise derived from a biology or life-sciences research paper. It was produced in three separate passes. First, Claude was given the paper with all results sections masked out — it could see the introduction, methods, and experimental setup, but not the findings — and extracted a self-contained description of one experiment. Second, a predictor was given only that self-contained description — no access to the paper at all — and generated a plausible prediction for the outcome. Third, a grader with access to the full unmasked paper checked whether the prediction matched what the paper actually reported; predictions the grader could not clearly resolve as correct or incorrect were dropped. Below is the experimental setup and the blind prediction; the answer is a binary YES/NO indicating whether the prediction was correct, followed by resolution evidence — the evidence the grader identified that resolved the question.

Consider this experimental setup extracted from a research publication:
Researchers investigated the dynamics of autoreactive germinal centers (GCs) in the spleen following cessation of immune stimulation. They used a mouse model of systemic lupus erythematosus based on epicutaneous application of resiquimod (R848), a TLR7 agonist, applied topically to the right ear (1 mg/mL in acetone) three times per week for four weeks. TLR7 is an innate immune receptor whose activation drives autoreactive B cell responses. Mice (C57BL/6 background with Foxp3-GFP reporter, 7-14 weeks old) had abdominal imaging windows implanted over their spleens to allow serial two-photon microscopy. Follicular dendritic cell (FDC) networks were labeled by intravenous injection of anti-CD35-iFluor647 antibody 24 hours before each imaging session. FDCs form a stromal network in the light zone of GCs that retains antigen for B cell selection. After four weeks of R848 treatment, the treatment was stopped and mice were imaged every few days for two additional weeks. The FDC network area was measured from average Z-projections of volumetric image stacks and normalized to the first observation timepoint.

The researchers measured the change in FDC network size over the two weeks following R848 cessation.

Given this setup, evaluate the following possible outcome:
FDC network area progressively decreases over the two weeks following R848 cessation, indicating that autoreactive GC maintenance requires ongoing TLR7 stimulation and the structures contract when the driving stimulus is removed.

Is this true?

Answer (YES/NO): YES